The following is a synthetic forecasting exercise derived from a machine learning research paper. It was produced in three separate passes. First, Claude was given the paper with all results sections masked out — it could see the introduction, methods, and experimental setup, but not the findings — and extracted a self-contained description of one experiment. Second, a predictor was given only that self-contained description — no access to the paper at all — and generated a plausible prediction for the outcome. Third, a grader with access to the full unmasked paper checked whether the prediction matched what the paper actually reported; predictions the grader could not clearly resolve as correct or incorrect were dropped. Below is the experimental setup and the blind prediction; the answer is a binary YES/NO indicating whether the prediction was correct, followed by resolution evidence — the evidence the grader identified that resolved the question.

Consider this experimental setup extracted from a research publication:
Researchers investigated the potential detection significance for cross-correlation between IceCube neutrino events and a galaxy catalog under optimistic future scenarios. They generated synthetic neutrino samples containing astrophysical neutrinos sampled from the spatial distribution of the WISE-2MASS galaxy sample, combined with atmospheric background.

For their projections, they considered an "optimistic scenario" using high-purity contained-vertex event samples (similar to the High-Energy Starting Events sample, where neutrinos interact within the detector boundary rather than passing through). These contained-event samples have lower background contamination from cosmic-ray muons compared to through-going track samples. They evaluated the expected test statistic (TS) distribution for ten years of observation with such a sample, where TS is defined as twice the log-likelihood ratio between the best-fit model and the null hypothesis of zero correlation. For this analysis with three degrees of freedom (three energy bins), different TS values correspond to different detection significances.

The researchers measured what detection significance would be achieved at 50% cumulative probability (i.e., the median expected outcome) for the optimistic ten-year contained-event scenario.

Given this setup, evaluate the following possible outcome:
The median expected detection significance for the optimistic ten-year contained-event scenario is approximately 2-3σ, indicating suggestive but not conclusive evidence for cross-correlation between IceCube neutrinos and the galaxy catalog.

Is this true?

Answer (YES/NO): NO